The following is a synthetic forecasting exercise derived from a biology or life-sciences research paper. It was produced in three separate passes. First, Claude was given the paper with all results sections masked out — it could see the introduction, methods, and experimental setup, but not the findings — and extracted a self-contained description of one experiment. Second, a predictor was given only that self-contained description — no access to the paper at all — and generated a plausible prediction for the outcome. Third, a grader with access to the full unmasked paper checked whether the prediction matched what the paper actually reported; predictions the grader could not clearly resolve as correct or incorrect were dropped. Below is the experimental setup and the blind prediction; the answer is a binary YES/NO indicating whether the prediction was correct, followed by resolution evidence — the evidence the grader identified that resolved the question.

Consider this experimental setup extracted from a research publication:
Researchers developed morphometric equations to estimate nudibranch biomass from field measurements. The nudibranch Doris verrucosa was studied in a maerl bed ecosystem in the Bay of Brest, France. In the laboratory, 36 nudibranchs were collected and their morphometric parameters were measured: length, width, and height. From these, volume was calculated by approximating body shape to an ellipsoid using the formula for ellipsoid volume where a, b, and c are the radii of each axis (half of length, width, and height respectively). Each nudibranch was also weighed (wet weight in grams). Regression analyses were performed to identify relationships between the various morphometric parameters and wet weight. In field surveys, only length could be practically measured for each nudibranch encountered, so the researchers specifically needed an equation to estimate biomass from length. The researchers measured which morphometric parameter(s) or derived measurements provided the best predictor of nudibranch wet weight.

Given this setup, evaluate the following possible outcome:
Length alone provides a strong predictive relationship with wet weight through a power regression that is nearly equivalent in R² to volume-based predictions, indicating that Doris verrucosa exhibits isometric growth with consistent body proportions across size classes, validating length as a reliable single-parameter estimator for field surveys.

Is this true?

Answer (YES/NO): NO